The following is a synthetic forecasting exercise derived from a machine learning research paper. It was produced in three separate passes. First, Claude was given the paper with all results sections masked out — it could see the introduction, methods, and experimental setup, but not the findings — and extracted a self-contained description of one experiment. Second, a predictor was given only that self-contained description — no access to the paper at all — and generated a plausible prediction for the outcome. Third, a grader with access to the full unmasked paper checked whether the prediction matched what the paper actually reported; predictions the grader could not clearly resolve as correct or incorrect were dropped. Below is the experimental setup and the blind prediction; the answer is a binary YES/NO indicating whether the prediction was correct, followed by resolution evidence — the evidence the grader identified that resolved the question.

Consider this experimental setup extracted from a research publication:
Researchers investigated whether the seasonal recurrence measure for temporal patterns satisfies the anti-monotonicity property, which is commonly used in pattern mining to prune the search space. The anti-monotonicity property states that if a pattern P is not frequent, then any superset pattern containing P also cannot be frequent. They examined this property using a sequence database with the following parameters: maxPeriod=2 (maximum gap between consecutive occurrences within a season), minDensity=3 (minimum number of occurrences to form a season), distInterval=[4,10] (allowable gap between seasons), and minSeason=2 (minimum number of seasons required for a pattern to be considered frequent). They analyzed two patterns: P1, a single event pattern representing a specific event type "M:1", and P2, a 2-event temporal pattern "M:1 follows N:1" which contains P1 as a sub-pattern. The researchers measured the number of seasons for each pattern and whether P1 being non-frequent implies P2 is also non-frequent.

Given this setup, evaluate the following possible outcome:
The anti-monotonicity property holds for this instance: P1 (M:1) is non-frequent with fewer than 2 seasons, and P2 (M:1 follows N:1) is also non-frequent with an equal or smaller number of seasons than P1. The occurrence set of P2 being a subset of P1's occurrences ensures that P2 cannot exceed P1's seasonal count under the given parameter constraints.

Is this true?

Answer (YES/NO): NO